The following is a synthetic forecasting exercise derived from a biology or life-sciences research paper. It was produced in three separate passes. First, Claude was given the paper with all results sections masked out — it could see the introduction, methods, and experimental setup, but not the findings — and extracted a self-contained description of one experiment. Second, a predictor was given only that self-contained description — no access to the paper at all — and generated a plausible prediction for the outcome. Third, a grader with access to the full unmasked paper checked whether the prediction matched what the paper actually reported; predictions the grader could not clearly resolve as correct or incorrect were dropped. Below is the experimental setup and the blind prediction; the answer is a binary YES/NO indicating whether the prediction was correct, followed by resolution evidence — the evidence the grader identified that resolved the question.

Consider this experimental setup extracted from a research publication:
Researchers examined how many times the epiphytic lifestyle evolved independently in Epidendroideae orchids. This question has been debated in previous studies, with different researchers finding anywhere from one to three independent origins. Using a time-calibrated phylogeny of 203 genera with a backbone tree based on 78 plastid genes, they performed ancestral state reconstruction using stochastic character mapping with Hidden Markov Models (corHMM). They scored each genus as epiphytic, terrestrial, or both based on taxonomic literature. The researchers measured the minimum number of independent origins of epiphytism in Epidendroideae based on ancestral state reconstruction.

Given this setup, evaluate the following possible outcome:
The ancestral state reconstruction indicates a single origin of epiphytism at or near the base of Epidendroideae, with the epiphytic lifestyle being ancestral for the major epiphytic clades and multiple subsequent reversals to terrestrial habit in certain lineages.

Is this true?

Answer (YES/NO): NO